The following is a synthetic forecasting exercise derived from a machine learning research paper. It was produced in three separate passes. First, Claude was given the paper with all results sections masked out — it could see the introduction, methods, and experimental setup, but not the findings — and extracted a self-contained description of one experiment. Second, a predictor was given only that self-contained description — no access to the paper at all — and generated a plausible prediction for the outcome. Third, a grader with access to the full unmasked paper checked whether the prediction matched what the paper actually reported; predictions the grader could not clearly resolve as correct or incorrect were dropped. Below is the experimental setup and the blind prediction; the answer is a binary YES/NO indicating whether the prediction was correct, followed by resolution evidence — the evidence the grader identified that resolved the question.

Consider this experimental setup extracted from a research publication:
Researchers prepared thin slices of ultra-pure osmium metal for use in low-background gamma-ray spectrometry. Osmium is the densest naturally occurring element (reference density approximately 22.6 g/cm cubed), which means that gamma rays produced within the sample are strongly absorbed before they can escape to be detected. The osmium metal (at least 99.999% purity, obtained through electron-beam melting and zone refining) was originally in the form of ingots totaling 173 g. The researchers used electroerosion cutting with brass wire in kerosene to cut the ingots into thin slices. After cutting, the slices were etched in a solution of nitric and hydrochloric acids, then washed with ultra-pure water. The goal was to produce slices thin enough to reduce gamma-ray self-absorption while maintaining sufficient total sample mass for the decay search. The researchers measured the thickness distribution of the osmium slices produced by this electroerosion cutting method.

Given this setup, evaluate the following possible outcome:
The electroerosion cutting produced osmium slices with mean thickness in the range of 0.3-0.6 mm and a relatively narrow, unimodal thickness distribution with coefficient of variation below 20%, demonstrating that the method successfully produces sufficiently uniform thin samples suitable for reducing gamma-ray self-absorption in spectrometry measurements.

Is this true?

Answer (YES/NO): NO